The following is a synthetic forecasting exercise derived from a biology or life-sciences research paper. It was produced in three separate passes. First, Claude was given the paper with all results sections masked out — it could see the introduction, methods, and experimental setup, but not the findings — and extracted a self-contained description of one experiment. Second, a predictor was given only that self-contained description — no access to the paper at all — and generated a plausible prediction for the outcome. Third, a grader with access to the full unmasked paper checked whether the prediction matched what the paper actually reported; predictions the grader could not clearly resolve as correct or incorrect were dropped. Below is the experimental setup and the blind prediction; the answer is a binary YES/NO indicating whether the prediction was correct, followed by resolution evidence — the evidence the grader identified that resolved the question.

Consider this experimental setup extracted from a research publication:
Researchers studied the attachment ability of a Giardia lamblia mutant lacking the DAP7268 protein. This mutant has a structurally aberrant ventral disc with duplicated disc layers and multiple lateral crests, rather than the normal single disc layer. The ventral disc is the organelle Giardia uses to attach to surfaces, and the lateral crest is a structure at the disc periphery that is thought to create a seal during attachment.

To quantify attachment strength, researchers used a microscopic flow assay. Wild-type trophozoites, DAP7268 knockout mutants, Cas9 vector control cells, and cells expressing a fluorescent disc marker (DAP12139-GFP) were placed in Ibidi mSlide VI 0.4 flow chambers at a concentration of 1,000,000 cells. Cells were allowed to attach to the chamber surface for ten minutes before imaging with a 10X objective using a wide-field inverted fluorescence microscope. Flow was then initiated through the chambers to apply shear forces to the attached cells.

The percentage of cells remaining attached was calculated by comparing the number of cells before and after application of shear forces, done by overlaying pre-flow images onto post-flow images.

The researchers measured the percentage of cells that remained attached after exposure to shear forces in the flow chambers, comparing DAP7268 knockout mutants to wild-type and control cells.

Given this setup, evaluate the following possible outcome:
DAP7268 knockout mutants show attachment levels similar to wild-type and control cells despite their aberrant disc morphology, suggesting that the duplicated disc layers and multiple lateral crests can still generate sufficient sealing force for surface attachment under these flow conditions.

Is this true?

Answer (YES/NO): NO